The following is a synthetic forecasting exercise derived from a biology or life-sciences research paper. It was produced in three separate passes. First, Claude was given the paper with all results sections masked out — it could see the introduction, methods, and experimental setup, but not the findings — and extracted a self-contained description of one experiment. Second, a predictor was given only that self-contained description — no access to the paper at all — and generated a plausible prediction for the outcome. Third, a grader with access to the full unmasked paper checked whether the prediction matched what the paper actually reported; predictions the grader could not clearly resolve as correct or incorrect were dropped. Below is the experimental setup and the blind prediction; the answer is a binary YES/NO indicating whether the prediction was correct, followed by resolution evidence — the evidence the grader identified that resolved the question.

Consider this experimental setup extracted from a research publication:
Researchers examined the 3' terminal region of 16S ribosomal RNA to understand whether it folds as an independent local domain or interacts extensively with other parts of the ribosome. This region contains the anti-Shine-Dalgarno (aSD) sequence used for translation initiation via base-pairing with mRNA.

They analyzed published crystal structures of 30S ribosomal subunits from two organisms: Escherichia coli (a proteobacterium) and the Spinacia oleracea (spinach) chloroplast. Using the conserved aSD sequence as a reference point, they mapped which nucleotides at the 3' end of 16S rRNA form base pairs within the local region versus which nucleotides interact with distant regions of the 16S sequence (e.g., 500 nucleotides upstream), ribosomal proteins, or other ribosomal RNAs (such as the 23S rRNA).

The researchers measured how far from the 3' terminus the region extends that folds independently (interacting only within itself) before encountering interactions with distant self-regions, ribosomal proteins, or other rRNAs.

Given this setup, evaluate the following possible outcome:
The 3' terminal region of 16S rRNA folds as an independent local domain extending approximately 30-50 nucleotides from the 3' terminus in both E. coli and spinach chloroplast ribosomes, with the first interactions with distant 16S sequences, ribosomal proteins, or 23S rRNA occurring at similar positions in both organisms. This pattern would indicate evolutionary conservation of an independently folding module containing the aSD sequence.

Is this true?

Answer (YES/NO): YES